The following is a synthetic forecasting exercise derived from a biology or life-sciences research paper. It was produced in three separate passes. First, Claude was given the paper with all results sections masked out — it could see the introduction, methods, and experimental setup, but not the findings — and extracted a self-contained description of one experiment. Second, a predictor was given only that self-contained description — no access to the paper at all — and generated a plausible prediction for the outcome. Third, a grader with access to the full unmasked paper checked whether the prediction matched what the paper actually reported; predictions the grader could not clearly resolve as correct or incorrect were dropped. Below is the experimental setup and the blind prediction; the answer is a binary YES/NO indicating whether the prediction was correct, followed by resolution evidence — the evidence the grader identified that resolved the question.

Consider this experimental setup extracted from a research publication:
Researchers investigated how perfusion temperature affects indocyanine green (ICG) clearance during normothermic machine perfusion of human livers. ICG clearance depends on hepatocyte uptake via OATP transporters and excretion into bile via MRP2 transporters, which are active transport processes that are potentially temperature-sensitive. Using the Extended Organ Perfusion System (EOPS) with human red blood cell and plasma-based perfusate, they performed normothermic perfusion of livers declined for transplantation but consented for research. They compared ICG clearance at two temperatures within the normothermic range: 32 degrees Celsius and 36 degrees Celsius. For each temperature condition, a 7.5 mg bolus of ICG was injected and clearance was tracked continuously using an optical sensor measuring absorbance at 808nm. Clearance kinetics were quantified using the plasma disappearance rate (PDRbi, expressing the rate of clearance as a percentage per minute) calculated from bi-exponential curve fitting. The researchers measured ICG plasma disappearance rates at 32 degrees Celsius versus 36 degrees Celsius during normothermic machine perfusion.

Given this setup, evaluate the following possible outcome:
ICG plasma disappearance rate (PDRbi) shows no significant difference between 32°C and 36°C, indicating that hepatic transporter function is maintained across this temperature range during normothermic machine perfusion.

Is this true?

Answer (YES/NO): NO